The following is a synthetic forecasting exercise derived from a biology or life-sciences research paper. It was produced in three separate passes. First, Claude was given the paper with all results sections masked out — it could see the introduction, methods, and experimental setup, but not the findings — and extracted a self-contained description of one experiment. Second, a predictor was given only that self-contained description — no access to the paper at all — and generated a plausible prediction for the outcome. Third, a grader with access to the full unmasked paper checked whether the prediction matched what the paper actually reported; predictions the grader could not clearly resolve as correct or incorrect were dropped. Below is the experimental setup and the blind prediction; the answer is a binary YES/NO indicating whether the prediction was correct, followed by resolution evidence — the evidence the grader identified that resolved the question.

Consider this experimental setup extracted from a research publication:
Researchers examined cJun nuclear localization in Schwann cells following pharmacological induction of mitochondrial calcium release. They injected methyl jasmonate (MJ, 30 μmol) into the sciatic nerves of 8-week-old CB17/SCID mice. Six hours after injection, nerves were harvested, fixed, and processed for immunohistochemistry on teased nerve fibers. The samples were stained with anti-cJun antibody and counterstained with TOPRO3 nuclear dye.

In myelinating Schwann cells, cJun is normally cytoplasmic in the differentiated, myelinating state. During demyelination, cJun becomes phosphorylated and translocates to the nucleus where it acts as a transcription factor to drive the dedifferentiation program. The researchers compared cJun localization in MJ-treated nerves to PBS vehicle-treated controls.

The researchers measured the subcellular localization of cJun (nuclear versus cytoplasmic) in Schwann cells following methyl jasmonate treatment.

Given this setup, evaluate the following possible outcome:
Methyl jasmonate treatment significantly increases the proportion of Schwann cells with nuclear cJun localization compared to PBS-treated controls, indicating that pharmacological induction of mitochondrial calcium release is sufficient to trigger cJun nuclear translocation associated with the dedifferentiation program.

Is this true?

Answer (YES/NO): YES